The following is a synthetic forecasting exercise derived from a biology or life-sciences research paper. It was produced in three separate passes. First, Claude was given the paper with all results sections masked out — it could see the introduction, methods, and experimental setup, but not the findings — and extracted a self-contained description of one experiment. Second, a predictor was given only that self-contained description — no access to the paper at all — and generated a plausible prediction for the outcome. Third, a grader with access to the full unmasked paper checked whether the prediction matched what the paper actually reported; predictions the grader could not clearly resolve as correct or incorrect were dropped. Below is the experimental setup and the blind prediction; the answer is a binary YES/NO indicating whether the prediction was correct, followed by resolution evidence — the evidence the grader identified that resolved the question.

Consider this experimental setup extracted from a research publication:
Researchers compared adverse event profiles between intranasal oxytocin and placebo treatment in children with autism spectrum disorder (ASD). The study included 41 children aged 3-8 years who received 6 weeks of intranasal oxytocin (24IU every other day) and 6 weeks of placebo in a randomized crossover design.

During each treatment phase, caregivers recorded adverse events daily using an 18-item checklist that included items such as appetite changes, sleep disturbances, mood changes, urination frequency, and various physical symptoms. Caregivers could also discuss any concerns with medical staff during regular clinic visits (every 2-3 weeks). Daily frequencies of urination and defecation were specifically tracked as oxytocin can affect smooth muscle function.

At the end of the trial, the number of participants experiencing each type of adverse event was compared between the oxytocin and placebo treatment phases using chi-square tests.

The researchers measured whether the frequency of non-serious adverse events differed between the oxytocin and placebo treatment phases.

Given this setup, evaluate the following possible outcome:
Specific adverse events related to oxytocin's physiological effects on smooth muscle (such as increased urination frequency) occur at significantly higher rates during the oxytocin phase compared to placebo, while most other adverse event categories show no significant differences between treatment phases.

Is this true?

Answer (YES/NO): NO